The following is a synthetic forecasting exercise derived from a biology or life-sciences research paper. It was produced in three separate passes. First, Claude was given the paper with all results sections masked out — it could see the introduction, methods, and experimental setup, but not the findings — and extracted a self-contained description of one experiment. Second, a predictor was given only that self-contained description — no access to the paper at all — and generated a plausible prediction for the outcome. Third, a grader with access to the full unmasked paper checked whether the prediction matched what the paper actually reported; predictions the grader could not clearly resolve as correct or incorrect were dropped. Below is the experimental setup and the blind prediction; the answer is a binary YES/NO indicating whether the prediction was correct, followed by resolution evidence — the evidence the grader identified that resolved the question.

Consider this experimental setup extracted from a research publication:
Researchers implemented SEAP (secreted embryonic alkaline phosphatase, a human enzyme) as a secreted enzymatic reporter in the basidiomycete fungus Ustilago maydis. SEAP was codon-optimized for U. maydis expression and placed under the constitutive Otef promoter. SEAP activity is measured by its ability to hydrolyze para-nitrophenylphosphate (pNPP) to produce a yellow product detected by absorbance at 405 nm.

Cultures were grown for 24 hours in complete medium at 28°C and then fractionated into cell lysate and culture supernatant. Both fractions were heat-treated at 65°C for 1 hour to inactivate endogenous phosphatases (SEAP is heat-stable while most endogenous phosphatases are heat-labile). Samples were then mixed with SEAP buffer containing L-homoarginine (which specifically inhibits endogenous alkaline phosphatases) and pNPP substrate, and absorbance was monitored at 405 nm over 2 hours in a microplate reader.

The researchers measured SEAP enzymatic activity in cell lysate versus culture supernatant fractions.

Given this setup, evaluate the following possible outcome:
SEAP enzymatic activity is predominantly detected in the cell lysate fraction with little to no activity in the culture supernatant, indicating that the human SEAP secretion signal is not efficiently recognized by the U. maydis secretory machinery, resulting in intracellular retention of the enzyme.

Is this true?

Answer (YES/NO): NO